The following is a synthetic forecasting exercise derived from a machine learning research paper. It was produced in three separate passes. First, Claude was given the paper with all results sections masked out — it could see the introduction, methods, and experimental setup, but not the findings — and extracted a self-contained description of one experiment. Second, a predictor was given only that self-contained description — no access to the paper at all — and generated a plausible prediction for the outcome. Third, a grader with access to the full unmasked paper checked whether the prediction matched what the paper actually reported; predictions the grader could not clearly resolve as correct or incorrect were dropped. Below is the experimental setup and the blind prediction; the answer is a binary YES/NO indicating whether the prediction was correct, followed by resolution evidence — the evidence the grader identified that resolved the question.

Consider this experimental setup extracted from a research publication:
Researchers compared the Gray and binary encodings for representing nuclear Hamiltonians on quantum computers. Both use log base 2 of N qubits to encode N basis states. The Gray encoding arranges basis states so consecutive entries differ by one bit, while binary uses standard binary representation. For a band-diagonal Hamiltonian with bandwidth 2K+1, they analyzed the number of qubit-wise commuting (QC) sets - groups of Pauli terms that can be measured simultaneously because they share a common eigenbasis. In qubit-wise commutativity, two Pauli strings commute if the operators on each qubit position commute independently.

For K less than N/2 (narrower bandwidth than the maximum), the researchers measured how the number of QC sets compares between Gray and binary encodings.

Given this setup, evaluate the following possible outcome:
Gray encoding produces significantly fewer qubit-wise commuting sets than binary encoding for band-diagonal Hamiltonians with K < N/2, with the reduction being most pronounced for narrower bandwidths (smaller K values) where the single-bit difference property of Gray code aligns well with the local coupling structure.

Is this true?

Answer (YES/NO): NO